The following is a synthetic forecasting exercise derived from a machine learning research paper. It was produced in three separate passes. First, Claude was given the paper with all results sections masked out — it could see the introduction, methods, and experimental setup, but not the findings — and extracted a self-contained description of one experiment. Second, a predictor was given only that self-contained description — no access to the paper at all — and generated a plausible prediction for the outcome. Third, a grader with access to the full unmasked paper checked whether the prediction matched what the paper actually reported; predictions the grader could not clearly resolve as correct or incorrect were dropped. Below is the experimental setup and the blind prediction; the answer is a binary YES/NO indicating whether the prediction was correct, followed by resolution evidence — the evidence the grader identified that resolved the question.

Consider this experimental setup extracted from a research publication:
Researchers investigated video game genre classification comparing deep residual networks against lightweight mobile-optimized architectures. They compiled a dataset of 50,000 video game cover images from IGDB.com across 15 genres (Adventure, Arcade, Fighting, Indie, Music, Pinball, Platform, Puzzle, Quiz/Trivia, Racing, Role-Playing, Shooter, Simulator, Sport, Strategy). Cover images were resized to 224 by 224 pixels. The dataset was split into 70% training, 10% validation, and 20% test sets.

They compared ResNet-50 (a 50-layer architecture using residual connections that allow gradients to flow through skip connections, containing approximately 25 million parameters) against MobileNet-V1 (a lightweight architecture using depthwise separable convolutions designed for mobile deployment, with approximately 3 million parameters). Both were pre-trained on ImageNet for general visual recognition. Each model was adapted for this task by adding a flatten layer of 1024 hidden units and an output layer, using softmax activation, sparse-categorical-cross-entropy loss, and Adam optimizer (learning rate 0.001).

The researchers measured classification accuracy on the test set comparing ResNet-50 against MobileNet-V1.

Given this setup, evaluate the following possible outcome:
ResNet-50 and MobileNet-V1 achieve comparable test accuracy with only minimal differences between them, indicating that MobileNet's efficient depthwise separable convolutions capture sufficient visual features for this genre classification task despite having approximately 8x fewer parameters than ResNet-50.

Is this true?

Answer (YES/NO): YES